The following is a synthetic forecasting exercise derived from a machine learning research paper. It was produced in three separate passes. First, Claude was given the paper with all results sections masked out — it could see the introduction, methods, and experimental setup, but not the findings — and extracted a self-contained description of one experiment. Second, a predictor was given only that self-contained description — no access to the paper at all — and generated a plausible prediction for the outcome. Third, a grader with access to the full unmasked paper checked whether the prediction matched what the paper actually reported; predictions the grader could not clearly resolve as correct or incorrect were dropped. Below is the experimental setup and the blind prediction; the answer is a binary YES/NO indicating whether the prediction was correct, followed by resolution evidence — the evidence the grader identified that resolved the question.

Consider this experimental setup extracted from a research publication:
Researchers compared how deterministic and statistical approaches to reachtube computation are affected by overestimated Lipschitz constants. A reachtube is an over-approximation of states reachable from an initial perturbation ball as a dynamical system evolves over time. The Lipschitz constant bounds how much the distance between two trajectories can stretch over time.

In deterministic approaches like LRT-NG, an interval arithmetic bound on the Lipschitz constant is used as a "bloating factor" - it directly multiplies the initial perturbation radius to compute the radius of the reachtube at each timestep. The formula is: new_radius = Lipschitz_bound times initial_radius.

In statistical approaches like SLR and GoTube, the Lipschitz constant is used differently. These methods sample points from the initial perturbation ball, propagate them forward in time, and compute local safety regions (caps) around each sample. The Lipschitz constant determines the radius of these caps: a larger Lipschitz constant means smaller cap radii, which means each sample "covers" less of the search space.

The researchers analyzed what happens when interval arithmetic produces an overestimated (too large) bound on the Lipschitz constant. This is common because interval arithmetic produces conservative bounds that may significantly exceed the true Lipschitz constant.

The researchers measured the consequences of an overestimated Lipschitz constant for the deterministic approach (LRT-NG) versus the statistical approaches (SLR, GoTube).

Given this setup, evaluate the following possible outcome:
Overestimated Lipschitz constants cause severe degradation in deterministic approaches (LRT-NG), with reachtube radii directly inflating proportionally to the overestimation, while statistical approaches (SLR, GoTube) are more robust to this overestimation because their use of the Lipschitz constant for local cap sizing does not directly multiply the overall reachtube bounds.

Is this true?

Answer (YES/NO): YES